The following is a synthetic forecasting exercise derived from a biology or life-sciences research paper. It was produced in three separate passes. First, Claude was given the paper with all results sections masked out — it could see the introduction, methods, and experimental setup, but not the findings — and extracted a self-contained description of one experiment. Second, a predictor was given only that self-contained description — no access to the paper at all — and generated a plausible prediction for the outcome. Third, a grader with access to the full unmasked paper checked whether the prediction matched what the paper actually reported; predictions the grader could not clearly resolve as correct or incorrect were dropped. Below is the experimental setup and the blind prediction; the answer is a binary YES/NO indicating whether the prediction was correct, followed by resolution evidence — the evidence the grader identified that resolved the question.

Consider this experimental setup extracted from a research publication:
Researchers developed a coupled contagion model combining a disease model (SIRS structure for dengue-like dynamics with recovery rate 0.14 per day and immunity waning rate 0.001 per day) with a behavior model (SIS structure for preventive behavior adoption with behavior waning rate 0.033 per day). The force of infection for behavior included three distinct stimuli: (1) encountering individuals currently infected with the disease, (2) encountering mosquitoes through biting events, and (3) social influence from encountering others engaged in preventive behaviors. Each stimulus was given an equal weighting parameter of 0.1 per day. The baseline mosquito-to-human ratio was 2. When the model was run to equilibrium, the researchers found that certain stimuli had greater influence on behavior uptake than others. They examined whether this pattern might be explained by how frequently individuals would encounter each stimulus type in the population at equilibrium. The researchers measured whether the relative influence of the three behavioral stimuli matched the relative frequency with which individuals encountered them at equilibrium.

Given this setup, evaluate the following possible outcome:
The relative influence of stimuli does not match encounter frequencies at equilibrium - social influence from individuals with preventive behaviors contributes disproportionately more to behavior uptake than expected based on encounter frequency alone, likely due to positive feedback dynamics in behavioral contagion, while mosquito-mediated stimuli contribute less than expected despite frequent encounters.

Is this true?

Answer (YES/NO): NO